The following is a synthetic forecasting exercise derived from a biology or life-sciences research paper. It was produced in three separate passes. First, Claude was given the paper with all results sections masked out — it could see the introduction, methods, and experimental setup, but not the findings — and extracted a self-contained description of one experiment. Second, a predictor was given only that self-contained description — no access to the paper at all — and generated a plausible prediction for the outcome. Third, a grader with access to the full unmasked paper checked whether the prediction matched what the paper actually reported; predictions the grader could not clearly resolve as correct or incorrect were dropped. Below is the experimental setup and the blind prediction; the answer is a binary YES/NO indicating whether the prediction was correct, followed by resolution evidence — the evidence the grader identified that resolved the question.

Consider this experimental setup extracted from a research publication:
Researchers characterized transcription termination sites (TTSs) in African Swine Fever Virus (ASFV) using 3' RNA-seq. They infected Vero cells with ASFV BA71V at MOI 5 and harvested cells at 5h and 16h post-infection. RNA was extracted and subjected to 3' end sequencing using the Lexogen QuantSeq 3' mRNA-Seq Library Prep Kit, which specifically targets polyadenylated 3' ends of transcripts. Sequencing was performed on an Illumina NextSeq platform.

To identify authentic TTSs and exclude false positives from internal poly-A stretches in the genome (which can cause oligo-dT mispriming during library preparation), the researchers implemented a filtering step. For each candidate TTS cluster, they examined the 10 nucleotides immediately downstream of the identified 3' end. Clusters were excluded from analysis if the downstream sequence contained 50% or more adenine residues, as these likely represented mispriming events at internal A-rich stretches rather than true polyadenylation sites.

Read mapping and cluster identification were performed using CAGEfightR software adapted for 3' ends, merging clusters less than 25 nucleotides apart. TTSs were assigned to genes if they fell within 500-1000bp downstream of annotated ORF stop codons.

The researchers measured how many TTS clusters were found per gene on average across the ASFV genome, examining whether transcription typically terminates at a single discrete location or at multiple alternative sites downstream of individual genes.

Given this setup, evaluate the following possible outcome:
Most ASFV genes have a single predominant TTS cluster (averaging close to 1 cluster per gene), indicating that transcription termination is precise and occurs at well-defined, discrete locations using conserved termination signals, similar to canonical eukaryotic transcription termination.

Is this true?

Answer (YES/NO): NO